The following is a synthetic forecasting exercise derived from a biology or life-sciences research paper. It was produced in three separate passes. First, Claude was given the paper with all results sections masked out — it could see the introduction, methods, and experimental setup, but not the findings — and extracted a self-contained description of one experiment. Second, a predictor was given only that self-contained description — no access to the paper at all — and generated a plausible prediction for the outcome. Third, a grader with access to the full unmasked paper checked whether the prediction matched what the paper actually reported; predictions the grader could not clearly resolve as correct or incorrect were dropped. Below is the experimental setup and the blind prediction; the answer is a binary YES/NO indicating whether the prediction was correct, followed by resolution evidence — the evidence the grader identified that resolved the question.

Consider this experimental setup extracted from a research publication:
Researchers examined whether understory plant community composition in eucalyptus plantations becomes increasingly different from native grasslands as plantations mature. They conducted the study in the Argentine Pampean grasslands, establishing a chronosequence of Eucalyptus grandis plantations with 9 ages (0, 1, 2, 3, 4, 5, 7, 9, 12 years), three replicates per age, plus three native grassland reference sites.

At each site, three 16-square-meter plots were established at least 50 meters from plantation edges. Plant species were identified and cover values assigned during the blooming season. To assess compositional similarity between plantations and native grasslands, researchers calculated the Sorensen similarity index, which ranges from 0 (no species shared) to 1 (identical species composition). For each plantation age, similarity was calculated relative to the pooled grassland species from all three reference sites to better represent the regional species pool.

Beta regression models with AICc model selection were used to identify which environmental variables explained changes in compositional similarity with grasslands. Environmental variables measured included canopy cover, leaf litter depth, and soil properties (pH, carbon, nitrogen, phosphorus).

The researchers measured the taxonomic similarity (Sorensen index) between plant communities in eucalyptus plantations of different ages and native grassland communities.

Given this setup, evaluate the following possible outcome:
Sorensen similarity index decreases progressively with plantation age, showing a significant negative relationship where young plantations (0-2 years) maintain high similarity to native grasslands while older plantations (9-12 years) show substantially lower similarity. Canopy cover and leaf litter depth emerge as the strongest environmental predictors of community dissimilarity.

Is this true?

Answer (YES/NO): YES